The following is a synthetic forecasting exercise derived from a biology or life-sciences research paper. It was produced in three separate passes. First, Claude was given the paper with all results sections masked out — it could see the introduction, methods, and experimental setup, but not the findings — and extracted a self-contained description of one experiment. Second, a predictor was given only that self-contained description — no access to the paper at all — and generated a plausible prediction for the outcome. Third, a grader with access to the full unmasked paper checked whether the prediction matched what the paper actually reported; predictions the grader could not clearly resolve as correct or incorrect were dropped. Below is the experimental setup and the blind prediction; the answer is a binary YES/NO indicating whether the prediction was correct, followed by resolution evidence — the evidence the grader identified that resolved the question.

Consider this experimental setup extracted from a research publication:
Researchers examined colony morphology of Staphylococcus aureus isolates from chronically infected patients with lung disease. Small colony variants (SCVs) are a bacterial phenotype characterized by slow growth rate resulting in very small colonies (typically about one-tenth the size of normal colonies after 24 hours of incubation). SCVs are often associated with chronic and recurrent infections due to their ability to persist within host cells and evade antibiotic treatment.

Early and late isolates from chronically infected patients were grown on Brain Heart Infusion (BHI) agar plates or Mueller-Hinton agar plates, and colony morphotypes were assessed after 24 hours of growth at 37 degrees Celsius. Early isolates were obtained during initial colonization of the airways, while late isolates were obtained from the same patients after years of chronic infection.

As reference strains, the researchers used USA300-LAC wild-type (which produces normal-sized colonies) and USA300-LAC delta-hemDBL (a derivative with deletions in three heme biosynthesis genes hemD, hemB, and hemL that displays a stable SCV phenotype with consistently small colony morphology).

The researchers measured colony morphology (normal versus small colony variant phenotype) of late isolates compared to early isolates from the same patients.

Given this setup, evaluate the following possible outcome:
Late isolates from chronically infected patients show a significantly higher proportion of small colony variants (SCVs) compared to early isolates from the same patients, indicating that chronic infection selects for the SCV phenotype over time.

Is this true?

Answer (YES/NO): NO